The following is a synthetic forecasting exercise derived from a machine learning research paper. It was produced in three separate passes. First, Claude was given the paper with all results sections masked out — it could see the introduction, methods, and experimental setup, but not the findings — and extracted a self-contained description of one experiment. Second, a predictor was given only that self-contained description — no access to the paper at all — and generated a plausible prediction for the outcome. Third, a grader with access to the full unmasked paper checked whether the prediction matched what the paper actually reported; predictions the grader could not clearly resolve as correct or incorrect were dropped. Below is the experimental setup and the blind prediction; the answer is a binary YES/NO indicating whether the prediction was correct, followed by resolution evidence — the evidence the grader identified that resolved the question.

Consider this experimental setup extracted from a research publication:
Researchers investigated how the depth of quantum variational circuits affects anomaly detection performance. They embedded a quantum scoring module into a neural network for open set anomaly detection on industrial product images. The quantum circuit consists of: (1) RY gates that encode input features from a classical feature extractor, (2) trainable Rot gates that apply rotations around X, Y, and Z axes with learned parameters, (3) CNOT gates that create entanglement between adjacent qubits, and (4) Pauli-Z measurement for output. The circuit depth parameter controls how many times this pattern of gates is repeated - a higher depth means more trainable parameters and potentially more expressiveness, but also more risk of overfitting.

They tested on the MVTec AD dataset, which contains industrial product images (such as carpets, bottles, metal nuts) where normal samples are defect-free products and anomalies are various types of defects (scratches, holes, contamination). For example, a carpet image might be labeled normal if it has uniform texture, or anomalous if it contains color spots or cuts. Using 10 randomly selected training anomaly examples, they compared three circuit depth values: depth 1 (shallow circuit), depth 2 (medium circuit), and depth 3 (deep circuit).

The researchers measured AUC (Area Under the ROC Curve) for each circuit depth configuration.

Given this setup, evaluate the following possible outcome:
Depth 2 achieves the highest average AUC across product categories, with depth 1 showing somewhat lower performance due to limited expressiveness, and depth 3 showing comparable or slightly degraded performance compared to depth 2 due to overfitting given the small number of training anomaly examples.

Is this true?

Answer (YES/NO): YES